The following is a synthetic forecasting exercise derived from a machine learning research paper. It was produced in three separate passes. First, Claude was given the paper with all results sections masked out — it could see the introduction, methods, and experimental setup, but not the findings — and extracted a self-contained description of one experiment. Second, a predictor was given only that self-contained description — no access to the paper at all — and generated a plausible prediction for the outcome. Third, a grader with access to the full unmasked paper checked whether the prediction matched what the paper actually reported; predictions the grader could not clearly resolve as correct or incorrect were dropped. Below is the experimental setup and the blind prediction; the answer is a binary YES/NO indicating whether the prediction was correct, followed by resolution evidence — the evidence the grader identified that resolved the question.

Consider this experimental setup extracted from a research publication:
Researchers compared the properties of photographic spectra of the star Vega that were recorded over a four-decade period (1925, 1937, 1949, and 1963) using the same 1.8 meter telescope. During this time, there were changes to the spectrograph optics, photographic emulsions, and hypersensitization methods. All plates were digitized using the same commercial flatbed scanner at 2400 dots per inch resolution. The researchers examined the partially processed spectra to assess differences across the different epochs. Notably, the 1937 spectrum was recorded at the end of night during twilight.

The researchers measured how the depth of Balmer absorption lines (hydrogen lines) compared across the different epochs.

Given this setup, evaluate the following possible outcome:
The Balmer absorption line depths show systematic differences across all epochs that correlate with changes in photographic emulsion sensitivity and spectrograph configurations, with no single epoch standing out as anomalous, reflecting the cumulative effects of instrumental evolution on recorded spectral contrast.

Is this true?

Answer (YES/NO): NO